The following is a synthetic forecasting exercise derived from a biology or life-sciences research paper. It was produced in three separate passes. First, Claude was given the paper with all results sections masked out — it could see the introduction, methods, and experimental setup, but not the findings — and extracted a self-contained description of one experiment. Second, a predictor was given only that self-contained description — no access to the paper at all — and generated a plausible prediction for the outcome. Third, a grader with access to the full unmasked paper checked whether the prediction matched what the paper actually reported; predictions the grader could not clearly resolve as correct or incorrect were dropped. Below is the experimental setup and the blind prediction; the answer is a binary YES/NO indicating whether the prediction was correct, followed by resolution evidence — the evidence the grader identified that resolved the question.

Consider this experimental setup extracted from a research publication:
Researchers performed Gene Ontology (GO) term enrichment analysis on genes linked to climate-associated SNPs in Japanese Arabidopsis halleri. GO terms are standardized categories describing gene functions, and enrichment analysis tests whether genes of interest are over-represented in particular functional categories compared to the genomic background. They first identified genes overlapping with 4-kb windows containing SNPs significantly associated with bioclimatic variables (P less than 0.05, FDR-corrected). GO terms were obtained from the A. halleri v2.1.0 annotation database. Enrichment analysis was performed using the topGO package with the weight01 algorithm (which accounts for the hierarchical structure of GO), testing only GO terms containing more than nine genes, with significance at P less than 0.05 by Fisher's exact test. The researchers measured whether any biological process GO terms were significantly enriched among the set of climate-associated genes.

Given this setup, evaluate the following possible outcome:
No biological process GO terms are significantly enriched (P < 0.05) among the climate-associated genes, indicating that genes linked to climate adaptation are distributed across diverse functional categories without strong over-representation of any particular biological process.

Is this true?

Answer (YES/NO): NO